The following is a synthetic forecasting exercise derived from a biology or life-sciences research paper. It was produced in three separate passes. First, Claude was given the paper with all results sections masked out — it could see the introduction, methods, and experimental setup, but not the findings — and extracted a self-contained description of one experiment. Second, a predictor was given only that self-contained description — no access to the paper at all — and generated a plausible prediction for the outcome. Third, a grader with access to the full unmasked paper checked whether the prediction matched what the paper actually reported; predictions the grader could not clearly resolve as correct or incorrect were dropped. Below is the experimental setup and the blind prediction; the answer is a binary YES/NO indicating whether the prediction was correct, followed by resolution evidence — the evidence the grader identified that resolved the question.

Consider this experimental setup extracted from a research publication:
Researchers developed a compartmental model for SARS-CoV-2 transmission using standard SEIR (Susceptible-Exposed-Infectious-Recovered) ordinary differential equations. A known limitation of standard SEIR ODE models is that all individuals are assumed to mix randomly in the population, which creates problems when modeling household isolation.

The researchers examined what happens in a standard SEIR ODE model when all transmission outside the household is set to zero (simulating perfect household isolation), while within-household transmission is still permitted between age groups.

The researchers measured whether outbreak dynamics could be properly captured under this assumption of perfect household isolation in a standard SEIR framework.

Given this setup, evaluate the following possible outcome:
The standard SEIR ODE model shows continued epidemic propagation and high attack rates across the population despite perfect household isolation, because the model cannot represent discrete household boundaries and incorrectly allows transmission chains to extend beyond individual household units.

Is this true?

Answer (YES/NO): YES